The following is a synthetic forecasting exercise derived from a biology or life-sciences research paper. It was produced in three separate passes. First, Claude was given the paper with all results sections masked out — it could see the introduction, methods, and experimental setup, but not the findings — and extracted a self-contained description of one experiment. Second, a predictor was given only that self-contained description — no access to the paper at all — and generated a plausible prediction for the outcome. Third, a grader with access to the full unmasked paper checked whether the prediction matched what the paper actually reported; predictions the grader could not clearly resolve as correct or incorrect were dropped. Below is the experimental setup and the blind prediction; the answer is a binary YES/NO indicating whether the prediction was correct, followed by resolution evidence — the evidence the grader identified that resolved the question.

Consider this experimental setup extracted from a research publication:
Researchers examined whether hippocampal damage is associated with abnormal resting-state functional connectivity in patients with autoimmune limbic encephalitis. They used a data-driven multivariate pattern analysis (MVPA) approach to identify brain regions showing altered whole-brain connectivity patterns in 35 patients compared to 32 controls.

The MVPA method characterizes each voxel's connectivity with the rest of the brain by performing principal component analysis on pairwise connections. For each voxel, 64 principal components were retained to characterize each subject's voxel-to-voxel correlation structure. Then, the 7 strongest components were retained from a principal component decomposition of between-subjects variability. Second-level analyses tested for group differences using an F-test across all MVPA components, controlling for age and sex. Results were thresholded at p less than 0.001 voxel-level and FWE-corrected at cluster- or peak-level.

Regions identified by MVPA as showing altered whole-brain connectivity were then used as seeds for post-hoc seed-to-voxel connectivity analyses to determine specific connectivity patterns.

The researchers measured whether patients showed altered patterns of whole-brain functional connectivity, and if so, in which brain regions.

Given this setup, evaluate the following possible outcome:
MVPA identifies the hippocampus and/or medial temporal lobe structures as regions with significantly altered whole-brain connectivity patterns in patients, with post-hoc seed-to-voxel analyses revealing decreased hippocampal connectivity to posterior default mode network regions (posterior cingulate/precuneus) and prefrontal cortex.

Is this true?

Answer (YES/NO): YES